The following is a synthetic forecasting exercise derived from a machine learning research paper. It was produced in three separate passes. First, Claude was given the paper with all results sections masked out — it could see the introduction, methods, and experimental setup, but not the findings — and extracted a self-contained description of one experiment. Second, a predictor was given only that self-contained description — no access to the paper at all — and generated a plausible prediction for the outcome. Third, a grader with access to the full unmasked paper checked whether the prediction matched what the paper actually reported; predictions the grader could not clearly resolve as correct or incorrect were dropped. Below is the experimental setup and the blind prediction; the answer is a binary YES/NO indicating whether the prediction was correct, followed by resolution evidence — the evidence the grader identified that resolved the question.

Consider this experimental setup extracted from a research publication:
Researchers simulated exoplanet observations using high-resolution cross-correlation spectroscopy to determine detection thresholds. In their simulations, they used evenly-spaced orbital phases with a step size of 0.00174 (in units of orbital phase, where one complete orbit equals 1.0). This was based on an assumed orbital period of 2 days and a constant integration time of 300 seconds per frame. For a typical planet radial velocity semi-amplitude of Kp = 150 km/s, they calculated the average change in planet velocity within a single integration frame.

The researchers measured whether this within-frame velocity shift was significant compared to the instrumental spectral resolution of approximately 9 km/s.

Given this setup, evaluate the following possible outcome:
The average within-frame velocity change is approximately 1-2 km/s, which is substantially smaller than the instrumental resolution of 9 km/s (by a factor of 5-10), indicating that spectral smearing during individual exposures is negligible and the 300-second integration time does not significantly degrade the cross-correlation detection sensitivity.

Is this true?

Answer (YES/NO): YES